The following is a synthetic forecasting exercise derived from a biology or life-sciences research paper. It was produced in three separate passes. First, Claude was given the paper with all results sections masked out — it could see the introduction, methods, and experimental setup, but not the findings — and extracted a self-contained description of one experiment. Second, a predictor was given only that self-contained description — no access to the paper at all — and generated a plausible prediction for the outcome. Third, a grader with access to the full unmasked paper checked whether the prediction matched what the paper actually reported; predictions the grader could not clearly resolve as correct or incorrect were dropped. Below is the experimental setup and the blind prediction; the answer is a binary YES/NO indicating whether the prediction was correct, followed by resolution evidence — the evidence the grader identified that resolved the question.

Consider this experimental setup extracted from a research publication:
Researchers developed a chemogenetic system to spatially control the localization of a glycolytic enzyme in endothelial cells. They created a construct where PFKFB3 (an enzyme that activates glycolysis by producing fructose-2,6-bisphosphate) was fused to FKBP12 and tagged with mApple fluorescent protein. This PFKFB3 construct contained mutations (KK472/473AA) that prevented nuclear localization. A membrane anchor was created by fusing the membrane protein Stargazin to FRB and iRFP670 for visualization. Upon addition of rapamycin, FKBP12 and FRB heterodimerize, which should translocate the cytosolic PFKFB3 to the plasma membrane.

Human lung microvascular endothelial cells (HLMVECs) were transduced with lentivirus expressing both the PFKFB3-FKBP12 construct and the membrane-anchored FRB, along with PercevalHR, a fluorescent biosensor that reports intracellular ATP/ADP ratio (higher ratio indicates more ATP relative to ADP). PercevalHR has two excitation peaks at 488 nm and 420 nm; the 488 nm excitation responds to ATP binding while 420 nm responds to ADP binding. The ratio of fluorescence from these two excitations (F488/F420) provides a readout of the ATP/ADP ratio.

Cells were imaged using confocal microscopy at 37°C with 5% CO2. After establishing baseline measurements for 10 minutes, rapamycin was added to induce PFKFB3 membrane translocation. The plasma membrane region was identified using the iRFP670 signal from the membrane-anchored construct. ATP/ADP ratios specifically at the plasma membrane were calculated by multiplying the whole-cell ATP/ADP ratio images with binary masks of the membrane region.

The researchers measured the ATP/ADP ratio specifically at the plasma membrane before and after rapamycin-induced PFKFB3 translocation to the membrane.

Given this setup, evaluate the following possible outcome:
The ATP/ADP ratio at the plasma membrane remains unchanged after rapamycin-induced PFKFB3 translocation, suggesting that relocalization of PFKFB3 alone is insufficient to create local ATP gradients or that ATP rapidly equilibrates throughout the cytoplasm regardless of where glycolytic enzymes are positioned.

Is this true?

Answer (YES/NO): NO